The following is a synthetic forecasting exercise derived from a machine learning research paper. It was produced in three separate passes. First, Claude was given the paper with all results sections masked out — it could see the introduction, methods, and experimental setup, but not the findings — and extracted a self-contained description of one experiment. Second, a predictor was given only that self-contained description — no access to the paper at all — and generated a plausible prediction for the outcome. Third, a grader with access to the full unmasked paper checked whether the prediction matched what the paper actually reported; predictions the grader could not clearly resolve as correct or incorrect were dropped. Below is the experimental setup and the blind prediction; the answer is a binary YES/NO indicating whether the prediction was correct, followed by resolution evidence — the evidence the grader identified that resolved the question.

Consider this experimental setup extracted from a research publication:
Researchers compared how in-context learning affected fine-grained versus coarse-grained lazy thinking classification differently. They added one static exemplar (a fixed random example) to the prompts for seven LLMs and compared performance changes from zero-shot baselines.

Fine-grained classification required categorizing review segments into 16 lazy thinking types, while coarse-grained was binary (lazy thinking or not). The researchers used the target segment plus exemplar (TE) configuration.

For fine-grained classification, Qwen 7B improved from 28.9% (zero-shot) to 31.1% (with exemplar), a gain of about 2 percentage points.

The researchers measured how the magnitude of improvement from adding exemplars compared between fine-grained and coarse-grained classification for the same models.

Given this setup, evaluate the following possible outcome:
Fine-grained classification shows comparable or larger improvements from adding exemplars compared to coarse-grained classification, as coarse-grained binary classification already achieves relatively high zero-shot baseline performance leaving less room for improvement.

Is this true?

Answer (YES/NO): NO